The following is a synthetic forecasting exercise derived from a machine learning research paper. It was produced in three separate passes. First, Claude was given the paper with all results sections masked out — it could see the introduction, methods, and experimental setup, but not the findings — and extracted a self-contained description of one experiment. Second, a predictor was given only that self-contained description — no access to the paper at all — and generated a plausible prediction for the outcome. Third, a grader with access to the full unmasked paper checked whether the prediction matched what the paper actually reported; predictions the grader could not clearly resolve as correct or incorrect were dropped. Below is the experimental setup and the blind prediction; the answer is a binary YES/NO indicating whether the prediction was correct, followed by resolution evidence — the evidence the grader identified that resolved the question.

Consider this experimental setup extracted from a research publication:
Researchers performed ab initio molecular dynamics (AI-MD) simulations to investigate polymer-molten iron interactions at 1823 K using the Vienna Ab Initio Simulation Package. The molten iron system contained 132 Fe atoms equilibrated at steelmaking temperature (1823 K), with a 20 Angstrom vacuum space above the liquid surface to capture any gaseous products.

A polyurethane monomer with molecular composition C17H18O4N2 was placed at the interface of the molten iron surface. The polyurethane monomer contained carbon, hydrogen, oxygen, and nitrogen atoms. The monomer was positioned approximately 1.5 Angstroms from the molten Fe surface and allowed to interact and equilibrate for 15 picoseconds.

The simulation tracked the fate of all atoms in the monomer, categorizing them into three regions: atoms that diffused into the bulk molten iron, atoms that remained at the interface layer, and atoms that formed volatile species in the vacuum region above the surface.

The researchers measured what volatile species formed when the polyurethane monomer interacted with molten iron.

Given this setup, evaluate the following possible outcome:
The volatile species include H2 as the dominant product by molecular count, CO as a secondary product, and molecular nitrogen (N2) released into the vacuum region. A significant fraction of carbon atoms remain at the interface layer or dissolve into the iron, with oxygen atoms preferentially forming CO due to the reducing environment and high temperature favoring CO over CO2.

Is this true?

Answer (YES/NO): NO